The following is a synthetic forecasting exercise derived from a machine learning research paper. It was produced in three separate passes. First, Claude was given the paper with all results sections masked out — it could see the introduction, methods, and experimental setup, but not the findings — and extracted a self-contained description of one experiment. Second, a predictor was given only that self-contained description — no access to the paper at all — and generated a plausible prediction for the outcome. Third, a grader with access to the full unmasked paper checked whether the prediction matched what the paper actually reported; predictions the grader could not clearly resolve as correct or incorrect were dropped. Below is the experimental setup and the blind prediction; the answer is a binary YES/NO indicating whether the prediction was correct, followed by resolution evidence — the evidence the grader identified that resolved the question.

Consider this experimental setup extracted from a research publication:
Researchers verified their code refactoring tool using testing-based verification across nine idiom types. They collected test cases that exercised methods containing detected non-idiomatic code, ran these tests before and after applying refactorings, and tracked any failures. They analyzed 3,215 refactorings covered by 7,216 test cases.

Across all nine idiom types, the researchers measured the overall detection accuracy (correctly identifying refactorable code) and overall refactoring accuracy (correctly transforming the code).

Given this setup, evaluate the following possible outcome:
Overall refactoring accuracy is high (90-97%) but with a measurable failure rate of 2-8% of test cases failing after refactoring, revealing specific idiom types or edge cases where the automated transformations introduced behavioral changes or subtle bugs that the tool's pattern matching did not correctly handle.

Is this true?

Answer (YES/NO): NO